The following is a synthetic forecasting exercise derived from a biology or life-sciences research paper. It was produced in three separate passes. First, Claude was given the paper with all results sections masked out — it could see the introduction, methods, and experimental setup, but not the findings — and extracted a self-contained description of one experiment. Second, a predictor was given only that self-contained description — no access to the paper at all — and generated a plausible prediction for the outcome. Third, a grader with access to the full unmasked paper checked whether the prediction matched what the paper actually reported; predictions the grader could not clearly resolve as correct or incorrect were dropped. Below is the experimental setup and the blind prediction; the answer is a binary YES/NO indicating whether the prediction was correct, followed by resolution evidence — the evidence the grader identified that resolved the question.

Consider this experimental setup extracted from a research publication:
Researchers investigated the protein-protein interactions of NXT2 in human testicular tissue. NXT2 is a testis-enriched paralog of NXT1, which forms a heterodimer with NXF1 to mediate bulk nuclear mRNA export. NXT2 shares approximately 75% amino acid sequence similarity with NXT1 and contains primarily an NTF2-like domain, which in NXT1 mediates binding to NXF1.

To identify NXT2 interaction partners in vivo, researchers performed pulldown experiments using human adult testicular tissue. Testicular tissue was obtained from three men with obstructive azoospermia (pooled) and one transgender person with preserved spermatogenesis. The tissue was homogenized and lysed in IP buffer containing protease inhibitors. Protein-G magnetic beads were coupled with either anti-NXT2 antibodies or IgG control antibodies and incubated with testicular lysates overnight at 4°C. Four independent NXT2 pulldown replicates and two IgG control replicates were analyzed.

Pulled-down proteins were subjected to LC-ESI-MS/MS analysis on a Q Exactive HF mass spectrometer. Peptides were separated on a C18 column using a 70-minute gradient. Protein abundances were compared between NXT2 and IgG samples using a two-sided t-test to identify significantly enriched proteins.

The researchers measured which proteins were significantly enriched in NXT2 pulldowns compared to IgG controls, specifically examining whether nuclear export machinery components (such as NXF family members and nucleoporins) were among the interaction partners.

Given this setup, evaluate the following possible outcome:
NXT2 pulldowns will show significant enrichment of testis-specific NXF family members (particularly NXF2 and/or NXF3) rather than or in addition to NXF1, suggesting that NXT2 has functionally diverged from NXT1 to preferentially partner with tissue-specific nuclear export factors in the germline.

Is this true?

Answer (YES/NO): YES